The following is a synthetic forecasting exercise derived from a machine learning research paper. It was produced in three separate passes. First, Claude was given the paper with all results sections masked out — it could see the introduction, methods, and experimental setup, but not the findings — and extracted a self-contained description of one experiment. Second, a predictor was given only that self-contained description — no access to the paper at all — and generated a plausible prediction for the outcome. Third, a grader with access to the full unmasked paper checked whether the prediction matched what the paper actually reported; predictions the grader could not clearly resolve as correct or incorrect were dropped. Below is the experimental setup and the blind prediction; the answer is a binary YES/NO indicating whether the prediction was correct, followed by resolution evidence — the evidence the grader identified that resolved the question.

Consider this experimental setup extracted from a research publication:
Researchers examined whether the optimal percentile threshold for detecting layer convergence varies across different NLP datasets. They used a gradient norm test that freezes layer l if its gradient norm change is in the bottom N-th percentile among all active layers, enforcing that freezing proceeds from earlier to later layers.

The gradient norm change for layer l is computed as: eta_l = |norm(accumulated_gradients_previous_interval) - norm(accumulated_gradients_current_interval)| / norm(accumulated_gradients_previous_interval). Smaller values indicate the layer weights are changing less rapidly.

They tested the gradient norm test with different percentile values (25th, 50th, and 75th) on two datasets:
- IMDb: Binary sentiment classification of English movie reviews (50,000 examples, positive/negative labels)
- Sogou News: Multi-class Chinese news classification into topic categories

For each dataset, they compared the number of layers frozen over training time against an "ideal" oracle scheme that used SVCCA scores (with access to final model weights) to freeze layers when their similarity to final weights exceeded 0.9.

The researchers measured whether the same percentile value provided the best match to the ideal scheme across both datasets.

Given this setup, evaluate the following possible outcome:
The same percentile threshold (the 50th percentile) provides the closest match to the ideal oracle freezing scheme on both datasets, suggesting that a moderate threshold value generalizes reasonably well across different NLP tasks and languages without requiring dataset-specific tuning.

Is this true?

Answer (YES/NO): YES